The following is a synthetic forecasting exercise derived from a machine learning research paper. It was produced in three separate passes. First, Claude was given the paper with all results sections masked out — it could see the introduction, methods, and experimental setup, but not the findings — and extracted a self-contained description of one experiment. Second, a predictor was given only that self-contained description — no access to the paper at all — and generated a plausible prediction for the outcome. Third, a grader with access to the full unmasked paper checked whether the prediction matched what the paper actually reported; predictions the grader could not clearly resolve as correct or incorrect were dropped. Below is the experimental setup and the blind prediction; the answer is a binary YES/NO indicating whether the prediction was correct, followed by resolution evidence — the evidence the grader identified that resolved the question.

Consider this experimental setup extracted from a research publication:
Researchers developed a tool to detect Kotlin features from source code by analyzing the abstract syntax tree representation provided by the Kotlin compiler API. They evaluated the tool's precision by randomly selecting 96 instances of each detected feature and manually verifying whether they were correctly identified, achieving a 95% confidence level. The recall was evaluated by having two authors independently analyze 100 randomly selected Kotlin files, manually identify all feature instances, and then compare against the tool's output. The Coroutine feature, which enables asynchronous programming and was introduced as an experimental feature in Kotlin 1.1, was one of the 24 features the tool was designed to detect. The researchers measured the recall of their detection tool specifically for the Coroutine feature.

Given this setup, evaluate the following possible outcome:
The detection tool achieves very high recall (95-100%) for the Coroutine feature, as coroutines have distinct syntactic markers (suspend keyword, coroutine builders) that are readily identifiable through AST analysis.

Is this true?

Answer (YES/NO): NO